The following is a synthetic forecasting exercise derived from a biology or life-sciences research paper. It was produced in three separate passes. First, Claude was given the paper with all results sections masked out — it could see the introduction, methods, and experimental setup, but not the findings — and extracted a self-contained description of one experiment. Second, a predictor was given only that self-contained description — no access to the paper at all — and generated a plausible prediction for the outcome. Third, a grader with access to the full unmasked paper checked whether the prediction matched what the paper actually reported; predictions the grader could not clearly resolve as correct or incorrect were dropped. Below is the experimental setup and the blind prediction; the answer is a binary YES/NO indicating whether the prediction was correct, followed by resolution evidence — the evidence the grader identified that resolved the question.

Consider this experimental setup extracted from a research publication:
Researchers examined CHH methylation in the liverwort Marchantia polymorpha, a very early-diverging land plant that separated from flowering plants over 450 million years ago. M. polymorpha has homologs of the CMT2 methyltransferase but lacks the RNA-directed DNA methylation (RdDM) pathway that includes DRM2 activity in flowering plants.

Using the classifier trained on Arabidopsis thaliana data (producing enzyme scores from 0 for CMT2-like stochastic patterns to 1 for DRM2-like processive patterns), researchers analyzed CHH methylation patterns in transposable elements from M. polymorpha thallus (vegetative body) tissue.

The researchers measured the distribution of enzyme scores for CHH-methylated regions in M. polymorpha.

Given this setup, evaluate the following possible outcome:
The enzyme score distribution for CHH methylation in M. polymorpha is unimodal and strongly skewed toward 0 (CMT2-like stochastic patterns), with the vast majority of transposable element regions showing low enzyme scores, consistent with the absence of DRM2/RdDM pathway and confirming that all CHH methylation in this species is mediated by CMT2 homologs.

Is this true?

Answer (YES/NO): NO